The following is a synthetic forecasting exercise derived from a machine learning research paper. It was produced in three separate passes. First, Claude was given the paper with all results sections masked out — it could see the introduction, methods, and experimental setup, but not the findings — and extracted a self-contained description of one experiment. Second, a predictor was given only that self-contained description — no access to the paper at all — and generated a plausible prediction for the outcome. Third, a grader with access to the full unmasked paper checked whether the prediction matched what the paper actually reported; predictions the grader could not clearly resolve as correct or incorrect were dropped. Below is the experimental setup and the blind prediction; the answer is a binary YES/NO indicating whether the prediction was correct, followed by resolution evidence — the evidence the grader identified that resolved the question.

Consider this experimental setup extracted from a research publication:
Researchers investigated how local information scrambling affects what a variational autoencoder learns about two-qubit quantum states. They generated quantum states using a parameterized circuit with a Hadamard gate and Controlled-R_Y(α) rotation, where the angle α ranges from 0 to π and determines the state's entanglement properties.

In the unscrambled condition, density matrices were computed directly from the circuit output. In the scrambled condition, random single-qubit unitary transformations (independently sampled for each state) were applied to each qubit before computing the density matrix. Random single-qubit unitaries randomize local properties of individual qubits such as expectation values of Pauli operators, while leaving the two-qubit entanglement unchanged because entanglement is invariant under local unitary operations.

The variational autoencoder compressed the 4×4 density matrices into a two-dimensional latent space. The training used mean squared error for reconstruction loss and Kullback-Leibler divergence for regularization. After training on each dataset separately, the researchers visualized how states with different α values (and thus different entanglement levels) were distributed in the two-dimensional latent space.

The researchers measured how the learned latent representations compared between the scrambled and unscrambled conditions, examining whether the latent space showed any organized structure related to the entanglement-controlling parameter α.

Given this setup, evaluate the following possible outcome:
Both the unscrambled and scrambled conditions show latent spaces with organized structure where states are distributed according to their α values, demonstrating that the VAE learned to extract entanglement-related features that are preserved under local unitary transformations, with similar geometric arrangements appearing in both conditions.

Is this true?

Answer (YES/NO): NO